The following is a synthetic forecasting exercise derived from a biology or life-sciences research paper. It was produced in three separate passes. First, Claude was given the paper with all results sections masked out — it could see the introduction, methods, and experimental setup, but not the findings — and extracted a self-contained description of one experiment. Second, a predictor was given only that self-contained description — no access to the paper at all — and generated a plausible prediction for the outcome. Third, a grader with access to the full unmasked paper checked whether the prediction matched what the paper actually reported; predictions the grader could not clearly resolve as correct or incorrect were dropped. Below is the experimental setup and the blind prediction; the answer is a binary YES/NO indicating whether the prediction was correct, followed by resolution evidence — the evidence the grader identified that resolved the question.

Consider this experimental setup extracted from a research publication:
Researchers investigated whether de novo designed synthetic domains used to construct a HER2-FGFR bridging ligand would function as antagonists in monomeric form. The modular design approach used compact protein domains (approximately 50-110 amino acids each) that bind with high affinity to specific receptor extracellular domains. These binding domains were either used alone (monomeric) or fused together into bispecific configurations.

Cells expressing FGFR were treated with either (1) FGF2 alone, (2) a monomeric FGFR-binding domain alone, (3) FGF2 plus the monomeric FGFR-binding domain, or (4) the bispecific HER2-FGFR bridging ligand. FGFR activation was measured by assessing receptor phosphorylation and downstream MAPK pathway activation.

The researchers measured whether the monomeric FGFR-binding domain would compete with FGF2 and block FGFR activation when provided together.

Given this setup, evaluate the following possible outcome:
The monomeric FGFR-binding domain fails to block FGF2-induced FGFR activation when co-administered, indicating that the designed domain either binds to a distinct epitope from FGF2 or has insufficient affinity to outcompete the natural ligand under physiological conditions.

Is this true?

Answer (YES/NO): NO